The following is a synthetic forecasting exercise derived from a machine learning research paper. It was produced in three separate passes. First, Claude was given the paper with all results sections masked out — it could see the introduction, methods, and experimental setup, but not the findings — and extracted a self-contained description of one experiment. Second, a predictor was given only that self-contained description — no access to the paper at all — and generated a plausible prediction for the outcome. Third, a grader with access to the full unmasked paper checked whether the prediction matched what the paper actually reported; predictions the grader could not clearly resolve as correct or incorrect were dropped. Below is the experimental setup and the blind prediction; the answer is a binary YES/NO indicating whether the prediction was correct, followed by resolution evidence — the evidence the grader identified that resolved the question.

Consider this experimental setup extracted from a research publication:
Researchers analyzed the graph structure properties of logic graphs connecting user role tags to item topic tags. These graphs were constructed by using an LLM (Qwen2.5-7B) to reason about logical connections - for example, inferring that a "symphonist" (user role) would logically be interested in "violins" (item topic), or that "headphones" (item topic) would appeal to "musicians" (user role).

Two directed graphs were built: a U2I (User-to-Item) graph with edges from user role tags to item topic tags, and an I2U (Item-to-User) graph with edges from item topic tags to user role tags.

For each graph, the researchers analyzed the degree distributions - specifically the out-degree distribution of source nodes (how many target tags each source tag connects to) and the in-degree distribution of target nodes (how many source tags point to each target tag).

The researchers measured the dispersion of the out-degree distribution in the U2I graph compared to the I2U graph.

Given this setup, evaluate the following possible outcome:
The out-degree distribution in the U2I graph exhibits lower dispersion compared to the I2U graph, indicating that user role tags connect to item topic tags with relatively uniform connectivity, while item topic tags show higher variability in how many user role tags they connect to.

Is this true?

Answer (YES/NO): NO